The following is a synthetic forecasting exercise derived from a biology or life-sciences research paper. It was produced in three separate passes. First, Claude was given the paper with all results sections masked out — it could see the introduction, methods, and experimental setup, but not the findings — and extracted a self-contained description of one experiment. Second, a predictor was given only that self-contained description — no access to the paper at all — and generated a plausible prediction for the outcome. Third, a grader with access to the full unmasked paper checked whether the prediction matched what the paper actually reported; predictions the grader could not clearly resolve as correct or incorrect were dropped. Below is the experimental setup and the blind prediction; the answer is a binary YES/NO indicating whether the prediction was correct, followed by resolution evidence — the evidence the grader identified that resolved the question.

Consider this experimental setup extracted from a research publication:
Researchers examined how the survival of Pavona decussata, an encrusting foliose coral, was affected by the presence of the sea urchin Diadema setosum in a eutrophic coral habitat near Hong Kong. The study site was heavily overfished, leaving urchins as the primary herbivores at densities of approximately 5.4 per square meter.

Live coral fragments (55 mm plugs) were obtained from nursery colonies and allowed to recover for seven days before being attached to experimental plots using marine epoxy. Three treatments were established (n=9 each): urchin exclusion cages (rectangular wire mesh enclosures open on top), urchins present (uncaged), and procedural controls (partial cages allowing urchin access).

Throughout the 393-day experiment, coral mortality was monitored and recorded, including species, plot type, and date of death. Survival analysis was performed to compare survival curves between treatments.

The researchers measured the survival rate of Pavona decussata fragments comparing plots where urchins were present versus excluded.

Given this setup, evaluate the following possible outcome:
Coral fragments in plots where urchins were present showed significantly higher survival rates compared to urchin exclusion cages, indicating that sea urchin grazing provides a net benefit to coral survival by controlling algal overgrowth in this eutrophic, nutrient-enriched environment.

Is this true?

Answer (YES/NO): NO